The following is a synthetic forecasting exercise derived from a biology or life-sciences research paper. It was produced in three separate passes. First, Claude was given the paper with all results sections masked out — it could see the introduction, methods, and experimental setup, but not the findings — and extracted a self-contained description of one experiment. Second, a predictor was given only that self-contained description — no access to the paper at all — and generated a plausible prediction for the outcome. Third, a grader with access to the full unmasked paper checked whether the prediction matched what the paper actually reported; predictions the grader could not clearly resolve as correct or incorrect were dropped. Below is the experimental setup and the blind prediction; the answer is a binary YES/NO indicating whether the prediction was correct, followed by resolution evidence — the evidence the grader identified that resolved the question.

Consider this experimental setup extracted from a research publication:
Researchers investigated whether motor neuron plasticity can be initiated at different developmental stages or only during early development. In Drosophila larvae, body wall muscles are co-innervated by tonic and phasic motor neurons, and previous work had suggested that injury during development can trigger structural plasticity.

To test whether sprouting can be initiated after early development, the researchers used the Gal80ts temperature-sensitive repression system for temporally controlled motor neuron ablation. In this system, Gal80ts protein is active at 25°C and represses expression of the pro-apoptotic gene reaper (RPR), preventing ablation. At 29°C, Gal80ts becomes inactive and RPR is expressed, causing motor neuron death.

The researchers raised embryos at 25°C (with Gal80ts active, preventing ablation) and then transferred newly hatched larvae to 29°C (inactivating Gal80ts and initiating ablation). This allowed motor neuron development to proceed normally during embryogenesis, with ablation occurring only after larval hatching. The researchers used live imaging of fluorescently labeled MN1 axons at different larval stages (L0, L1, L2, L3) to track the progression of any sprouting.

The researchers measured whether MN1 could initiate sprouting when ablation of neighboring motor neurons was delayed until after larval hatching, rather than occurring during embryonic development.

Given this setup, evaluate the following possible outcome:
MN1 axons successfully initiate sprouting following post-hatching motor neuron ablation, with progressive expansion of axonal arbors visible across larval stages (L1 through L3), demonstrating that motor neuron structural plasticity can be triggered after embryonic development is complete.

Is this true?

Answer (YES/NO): YES